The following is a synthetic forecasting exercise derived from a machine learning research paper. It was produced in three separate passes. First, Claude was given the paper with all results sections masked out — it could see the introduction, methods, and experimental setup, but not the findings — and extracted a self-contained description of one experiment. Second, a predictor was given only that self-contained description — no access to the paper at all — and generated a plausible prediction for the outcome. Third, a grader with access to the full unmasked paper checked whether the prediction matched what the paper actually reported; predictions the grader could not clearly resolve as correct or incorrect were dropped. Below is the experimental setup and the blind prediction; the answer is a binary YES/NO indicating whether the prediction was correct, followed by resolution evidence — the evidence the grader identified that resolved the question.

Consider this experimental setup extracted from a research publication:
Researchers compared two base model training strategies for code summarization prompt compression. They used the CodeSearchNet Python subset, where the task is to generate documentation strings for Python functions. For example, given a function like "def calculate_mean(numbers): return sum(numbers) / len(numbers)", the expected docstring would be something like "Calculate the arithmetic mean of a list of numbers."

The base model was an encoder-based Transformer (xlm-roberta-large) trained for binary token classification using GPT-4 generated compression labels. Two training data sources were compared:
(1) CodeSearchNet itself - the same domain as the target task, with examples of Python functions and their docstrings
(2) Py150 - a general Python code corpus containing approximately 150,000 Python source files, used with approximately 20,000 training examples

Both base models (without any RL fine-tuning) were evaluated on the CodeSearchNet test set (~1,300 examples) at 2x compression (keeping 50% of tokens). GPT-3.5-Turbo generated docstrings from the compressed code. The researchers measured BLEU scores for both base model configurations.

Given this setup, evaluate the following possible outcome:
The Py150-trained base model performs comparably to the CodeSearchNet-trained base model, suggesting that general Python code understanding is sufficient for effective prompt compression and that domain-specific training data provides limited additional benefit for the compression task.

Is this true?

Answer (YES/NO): NO